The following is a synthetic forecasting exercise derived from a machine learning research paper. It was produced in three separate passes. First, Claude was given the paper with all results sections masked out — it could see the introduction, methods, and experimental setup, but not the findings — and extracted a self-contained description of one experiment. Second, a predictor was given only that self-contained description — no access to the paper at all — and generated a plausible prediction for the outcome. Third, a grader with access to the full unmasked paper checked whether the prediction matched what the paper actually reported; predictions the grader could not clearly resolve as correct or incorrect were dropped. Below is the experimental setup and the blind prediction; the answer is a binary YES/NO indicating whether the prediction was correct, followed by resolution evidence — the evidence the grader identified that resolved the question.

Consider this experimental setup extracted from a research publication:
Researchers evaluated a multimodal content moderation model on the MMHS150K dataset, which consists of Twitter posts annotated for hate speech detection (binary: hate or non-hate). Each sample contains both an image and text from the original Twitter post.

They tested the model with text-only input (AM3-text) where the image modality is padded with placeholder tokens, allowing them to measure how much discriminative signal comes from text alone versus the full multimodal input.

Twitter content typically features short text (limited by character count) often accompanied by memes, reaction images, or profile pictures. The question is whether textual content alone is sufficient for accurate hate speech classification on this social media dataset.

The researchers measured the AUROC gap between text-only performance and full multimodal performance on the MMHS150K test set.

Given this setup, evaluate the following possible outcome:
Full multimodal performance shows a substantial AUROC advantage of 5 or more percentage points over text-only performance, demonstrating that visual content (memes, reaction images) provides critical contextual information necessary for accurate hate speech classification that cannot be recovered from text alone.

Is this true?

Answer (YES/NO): NO